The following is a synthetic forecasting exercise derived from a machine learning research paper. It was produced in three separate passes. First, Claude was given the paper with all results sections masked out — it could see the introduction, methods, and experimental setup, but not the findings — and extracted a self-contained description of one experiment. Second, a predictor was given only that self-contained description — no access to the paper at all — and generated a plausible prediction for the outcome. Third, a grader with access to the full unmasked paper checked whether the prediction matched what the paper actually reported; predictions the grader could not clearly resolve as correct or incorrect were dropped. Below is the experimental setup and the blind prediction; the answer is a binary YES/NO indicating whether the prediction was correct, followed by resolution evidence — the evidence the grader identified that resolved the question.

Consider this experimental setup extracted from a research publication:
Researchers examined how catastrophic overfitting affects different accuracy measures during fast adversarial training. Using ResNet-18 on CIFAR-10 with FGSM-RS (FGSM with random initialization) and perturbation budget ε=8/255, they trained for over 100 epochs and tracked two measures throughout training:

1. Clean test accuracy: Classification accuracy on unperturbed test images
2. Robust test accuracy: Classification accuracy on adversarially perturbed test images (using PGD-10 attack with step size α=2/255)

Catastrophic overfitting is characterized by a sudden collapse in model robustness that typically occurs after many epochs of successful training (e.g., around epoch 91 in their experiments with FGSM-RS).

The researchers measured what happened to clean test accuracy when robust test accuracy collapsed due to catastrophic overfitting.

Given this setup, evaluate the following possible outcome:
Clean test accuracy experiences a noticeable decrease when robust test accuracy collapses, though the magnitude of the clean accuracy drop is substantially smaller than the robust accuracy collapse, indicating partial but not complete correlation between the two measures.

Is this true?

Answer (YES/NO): NO